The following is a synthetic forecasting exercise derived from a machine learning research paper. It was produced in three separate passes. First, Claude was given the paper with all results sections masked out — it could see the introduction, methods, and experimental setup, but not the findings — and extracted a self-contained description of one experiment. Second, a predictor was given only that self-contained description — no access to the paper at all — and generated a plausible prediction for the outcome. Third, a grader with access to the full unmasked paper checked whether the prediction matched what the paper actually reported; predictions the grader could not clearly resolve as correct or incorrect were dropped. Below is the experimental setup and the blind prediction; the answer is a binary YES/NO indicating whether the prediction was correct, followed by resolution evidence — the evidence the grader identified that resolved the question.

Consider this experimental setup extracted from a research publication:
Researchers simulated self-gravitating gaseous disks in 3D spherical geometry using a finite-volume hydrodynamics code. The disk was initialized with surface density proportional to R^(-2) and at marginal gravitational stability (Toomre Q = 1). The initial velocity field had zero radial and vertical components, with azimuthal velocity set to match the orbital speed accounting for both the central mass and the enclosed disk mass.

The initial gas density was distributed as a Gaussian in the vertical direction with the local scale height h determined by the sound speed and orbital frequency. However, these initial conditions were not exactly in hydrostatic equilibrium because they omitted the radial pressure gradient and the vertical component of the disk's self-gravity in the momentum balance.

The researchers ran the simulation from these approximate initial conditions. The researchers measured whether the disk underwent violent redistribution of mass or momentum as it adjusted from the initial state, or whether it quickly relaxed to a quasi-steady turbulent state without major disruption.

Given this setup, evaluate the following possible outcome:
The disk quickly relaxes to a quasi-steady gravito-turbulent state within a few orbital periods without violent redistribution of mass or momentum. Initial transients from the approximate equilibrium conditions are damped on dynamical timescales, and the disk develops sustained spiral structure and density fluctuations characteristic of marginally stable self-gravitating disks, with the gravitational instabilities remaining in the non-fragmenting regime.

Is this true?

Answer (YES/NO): YES